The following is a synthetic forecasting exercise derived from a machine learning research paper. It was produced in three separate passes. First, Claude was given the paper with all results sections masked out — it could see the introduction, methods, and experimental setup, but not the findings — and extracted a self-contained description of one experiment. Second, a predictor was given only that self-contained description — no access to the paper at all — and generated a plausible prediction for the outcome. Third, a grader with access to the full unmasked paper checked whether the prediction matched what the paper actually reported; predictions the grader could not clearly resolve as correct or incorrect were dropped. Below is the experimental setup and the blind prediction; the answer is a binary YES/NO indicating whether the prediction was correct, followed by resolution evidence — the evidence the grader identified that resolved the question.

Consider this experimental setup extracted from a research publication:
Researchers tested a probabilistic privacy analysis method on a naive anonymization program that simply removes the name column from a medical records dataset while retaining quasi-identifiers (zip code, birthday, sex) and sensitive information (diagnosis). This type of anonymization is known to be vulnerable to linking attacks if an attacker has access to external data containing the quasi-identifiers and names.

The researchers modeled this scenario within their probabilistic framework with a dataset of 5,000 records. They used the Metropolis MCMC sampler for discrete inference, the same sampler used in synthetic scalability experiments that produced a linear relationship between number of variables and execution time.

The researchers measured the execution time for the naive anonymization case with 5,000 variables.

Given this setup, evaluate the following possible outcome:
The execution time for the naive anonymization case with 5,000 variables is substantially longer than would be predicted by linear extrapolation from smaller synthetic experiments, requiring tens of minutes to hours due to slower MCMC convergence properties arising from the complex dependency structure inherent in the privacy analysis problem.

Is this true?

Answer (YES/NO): NO